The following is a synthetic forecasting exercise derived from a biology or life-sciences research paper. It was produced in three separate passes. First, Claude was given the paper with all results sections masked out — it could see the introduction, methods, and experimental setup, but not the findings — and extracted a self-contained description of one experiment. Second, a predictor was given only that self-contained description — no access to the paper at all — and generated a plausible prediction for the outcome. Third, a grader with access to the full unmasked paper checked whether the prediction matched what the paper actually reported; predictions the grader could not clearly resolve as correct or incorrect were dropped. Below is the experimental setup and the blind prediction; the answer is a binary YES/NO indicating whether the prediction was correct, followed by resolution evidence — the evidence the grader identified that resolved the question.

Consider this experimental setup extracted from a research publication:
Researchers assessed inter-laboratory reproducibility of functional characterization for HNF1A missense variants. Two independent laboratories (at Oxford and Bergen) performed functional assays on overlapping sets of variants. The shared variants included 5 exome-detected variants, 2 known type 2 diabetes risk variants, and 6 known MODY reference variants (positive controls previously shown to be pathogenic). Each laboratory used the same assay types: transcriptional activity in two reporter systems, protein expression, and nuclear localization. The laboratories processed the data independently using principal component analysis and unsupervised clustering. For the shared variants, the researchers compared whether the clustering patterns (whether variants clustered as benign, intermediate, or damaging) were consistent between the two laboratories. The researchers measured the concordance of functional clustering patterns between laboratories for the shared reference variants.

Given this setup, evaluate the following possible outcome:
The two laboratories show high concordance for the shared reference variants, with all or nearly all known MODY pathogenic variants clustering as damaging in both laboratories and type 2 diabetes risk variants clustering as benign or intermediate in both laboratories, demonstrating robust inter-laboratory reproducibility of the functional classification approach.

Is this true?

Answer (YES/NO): NO